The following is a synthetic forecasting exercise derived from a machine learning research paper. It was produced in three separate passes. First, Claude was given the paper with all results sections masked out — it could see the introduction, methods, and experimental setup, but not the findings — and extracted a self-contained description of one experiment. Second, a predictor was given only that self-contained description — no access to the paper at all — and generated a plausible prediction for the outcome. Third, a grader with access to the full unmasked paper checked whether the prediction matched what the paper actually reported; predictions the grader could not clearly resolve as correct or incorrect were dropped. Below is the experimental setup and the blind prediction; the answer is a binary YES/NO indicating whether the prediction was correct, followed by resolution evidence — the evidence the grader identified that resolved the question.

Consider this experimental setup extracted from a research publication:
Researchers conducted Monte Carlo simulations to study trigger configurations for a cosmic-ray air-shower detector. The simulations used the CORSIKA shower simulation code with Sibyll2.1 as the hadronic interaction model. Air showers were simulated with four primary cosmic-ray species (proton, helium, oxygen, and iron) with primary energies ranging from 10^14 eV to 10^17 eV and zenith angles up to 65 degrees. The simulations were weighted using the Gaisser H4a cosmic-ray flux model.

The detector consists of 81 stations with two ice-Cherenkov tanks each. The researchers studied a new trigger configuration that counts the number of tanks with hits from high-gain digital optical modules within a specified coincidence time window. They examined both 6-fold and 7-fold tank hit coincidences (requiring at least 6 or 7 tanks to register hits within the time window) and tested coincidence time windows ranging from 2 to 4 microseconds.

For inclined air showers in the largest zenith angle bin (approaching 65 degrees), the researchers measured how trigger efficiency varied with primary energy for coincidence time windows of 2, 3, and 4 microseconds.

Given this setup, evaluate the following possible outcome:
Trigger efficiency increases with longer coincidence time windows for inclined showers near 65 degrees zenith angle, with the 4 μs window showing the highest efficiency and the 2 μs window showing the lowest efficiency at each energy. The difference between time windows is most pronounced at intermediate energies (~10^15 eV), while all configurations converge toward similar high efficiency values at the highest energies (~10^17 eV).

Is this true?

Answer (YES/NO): NO